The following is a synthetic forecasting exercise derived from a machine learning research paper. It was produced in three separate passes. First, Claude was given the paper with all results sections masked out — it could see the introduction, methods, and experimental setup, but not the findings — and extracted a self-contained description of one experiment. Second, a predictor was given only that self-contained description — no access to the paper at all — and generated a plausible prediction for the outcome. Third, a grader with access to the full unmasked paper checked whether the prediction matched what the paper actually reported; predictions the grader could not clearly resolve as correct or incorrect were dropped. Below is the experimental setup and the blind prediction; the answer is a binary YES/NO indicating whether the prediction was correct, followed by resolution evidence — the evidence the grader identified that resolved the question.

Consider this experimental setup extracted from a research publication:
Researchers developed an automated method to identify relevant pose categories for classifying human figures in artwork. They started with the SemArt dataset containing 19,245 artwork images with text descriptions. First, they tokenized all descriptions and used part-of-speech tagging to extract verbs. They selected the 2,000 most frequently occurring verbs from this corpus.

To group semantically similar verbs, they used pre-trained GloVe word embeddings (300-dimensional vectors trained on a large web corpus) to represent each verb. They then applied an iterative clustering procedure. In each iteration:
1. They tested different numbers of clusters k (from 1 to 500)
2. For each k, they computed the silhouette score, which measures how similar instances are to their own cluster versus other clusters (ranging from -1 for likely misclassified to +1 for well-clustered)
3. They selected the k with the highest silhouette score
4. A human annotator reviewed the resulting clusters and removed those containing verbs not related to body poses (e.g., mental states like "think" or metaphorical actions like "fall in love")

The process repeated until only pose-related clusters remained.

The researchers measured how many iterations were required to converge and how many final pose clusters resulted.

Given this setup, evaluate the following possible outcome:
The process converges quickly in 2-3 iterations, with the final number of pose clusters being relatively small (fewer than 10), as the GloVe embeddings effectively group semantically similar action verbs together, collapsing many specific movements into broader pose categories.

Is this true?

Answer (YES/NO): NO